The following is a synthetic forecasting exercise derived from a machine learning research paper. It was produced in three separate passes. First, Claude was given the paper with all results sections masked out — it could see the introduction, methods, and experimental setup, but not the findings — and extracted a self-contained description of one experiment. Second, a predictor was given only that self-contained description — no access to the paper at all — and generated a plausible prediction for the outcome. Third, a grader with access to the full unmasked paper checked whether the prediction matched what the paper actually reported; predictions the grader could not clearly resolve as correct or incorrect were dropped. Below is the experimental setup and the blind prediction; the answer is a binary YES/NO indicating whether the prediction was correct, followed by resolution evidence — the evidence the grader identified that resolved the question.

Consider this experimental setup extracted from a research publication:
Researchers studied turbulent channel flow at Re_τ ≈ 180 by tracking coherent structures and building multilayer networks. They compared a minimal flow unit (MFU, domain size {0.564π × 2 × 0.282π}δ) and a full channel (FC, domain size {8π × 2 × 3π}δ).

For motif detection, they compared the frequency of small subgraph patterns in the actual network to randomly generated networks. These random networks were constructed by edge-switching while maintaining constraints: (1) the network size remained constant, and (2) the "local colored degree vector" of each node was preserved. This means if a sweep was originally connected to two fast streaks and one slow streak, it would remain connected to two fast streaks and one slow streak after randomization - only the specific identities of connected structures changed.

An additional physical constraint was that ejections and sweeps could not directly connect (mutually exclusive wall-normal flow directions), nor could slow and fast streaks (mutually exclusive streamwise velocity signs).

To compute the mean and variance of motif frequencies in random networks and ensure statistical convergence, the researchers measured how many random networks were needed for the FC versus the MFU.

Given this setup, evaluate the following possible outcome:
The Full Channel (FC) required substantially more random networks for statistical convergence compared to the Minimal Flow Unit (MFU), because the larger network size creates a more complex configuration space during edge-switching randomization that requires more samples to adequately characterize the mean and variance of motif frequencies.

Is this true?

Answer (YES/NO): NO